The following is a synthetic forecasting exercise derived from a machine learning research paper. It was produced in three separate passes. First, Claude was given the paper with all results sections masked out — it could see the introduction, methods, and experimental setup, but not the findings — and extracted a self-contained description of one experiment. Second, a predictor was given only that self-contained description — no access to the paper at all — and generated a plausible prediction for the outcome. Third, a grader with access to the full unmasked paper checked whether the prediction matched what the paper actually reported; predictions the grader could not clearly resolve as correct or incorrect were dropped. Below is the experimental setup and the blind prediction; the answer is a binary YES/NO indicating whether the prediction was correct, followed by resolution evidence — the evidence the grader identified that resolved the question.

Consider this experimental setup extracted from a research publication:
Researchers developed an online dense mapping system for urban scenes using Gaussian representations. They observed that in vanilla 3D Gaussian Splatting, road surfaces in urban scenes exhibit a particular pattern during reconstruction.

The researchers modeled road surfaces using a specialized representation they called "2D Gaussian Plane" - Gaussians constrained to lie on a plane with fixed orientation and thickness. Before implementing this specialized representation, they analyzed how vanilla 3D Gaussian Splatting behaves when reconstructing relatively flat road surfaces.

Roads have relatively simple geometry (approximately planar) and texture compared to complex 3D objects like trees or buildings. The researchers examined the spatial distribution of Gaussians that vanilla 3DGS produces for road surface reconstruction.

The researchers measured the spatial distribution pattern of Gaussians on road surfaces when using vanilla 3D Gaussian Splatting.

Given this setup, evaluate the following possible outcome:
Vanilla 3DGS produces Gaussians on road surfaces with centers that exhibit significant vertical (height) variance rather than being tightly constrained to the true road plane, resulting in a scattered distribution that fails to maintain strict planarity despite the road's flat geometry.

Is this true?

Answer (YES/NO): NO